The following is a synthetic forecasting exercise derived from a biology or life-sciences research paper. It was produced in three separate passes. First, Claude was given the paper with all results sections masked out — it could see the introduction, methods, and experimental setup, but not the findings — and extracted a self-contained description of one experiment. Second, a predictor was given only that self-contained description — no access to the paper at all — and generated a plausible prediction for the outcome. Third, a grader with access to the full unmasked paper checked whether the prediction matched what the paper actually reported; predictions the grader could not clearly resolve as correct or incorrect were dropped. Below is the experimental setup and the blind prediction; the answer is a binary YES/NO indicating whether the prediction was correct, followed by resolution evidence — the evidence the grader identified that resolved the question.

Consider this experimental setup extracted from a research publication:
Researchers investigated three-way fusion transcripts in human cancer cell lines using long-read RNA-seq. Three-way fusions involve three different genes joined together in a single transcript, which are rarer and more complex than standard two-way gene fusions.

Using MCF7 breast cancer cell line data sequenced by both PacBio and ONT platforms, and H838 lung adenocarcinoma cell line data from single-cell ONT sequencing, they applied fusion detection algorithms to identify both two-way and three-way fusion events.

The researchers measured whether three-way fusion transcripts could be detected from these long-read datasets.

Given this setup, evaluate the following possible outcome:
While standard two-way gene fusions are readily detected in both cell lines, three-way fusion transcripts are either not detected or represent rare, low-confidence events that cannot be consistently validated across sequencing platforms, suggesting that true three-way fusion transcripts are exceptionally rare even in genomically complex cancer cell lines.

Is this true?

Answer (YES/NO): NO